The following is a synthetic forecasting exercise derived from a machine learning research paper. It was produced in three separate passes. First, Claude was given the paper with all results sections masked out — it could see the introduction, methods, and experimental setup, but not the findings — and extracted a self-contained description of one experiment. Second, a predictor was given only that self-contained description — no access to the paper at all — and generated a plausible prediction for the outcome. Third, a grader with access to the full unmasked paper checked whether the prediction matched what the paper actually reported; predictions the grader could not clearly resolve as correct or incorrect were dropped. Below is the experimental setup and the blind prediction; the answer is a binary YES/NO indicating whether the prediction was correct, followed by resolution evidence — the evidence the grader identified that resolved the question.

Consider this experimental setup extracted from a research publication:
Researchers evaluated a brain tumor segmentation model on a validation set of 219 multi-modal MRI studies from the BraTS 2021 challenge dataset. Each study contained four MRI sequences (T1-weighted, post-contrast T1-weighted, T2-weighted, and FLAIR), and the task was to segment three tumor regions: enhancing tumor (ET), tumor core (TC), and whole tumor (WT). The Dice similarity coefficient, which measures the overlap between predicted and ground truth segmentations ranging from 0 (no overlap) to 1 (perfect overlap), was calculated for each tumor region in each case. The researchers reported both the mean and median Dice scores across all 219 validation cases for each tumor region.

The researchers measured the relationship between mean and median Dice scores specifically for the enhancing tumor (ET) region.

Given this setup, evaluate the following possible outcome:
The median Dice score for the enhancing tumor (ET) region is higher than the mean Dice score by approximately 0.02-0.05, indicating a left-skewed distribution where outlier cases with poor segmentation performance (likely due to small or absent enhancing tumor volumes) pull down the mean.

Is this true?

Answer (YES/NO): NO